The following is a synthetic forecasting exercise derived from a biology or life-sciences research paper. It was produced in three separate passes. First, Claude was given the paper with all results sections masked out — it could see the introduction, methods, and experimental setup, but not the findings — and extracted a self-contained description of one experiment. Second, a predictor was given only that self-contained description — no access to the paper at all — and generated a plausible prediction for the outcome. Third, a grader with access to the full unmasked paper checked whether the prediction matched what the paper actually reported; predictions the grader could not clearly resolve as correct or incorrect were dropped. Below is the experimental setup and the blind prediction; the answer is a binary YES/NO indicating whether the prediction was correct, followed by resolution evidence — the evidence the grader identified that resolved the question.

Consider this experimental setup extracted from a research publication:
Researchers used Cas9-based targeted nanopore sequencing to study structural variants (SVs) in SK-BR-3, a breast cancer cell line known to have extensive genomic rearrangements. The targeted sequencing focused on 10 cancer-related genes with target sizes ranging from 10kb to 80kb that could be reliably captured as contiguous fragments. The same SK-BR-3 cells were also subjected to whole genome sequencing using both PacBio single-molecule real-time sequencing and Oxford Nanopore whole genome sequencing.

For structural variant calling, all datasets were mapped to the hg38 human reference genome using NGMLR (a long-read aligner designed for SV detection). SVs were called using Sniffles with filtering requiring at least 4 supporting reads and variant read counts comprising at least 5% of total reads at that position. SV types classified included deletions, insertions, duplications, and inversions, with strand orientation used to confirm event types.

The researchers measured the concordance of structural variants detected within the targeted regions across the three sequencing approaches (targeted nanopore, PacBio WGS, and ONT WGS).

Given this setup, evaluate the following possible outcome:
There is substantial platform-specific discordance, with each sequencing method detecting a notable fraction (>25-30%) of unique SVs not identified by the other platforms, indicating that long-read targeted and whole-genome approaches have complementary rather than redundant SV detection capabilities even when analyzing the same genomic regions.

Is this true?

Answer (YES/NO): NO